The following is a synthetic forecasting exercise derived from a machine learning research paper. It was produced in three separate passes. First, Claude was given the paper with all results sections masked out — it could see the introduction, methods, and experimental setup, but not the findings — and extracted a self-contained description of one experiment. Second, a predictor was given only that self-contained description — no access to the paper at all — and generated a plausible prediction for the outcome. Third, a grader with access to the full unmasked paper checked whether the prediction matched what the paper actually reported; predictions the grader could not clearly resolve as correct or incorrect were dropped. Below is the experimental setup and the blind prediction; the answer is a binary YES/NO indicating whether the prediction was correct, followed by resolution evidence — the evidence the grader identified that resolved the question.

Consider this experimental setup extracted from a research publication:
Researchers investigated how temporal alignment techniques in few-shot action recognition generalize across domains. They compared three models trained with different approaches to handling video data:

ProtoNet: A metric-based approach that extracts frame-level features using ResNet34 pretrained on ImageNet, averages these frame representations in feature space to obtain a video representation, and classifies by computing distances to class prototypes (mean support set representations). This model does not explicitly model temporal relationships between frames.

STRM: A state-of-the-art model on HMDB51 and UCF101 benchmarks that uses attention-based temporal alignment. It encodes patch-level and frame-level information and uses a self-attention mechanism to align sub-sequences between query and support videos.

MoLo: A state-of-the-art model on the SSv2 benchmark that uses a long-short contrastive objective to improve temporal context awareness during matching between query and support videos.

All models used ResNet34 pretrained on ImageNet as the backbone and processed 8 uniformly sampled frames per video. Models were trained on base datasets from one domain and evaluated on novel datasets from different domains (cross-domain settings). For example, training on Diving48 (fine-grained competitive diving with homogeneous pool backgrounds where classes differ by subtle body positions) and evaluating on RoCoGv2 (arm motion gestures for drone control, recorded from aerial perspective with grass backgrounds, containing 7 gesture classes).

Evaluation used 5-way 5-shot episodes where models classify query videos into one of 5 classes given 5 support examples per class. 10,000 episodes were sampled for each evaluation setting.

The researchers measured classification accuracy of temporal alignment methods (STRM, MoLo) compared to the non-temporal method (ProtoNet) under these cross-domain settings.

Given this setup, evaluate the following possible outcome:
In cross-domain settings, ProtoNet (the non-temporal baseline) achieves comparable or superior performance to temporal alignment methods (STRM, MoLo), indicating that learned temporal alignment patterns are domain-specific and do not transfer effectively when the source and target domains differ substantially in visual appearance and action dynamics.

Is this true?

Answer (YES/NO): YES